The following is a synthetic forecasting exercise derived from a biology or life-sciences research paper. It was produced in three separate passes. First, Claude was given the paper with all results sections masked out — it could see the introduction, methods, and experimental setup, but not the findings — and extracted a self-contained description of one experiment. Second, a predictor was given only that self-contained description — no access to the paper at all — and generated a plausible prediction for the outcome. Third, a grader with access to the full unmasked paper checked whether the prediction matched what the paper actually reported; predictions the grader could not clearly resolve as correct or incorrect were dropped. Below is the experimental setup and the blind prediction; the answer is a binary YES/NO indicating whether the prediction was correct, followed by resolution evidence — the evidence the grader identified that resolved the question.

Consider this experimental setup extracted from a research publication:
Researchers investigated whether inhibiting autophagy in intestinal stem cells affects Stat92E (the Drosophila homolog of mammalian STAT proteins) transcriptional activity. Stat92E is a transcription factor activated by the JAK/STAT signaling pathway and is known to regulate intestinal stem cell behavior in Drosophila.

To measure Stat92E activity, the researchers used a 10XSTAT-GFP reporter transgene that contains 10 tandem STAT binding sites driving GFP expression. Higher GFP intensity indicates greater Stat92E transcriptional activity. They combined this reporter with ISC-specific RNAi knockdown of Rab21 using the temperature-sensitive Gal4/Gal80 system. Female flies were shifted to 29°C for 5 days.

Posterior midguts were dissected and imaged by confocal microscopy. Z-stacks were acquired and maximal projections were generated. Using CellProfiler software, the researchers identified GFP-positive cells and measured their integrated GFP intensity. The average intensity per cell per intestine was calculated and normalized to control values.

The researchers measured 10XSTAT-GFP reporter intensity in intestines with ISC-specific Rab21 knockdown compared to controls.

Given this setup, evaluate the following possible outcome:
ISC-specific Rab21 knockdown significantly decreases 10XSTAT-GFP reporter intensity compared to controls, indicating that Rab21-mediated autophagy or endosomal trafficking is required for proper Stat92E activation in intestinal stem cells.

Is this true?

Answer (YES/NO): NO